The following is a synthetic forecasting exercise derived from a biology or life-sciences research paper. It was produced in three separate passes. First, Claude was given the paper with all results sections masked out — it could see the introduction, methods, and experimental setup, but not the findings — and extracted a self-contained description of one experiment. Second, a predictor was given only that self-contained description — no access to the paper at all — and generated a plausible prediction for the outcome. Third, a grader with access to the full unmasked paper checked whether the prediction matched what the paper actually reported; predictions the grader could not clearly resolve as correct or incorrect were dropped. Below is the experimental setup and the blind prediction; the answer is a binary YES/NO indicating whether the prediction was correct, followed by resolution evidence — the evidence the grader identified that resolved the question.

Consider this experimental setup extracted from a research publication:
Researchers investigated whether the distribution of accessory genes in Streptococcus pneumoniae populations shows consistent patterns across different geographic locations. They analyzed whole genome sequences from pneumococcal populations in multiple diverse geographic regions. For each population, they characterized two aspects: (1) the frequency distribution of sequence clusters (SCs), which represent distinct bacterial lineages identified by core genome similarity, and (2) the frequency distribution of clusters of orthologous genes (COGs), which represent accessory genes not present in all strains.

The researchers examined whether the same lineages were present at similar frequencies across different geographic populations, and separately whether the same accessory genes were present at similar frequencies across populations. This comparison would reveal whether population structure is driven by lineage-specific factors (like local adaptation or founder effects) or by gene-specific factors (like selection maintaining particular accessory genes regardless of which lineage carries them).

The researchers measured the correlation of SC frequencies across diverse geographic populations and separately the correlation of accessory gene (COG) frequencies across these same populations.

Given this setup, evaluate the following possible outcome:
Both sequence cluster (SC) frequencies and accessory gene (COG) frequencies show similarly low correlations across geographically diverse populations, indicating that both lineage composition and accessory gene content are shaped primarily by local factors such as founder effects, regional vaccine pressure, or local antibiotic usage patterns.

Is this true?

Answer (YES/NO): NO